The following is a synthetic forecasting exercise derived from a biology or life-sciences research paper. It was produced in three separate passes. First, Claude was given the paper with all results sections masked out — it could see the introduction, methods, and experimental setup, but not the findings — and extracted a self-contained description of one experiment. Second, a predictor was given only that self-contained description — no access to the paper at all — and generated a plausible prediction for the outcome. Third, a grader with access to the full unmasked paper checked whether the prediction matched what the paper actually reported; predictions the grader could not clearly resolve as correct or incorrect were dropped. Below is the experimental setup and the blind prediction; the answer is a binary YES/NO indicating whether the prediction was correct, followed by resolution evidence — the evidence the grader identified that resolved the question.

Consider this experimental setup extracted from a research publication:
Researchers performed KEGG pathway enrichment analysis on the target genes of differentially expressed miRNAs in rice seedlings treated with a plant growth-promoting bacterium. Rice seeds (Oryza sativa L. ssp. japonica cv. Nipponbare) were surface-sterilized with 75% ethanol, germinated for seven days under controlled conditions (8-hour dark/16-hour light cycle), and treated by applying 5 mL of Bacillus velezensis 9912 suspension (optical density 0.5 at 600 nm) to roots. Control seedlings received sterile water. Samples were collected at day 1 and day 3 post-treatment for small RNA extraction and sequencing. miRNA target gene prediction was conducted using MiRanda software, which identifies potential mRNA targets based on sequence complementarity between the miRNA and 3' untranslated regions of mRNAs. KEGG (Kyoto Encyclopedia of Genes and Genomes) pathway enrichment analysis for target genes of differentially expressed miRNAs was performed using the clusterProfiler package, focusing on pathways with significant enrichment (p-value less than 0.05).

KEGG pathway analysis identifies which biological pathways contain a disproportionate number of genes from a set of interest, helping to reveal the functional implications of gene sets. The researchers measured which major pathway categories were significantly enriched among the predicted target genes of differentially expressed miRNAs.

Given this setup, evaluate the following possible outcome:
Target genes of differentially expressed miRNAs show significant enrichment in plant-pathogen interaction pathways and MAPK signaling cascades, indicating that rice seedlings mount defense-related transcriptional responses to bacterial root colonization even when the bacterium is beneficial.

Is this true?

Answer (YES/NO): NO